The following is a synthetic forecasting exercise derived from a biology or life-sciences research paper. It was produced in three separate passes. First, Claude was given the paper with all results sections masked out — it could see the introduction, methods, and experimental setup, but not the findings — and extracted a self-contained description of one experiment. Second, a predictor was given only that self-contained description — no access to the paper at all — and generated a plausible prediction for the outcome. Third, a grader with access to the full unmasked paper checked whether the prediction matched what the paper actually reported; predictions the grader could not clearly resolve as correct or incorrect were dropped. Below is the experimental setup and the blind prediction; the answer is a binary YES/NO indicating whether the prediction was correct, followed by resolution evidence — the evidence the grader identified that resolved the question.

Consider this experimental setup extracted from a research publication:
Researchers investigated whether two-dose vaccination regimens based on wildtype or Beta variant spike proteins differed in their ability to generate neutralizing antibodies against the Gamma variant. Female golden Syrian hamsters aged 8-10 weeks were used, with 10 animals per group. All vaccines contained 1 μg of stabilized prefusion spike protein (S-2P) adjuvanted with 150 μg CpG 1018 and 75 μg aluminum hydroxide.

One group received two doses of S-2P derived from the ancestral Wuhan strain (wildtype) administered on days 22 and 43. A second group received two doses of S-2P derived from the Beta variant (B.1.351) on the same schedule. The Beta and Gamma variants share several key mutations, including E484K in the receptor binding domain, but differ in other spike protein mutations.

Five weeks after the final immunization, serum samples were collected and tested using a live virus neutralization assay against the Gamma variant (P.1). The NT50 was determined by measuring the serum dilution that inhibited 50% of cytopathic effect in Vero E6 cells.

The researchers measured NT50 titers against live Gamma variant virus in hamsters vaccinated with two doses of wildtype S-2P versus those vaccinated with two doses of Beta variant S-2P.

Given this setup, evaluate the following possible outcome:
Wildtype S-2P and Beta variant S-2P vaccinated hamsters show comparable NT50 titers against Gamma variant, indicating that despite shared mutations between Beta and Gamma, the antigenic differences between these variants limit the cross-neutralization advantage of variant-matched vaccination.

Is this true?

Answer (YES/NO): YES